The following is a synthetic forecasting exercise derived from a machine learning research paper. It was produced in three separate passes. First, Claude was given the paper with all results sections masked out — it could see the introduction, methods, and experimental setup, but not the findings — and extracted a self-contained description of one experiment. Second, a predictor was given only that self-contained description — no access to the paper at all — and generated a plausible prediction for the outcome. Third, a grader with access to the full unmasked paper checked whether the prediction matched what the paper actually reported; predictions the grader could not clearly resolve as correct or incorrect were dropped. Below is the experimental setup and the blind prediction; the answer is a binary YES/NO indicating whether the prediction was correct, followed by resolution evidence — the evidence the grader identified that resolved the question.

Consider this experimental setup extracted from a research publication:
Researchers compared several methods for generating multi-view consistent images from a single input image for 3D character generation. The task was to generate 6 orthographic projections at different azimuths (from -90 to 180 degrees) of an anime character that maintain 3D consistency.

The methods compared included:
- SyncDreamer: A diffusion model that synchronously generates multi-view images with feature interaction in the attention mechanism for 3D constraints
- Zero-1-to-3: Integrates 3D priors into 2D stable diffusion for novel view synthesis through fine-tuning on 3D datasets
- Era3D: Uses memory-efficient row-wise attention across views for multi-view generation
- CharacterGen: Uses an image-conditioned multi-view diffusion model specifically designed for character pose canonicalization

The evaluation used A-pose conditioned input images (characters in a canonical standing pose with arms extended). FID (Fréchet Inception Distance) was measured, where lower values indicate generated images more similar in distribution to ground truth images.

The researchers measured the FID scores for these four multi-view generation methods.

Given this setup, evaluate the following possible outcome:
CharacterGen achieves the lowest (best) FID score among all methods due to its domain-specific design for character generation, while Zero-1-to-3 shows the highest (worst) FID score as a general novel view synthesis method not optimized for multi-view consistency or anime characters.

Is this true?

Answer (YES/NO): YES